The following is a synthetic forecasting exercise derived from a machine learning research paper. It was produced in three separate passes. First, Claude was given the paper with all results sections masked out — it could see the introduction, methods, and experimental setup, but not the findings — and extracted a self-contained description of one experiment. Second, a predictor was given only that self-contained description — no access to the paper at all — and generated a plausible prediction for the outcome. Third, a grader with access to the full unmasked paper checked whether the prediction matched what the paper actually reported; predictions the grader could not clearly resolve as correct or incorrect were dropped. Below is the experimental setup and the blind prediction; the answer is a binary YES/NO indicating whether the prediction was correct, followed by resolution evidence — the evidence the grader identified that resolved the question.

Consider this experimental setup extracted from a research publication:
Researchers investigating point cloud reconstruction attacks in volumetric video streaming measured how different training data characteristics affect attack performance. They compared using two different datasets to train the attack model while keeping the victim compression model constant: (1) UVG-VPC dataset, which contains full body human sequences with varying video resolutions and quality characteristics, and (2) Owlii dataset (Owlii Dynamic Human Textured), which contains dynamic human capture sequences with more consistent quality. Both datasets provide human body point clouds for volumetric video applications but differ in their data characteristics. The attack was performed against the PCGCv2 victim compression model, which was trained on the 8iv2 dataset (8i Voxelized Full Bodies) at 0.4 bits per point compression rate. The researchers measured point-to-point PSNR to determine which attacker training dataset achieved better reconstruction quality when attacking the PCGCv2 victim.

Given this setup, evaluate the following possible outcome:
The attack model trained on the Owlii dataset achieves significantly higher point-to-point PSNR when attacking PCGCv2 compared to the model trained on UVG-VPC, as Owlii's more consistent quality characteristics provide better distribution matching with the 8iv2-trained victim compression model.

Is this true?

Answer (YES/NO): NO